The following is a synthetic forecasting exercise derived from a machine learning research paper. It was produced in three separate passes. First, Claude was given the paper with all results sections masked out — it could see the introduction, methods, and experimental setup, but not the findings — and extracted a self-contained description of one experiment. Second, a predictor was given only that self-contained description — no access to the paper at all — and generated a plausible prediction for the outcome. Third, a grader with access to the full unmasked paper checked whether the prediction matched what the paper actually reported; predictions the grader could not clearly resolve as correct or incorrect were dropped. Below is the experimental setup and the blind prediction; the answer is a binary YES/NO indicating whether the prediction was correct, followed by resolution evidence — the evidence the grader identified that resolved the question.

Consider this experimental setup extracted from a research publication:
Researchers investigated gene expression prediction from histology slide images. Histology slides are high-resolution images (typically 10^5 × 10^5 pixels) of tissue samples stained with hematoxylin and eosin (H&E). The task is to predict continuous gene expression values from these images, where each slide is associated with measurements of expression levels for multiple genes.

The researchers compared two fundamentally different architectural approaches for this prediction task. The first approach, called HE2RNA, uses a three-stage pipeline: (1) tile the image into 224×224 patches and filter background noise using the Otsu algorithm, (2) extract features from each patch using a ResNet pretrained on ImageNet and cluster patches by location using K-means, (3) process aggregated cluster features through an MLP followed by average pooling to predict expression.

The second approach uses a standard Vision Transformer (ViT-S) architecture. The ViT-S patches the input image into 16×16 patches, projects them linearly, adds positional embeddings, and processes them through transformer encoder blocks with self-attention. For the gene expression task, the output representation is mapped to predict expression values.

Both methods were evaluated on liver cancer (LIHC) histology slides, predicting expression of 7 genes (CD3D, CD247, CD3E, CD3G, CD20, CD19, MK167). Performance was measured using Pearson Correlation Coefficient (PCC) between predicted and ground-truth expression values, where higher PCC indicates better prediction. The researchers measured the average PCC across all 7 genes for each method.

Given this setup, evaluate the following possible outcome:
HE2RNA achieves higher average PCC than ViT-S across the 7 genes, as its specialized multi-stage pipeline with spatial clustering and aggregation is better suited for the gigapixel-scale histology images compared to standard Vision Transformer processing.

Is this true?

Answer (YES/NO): YES